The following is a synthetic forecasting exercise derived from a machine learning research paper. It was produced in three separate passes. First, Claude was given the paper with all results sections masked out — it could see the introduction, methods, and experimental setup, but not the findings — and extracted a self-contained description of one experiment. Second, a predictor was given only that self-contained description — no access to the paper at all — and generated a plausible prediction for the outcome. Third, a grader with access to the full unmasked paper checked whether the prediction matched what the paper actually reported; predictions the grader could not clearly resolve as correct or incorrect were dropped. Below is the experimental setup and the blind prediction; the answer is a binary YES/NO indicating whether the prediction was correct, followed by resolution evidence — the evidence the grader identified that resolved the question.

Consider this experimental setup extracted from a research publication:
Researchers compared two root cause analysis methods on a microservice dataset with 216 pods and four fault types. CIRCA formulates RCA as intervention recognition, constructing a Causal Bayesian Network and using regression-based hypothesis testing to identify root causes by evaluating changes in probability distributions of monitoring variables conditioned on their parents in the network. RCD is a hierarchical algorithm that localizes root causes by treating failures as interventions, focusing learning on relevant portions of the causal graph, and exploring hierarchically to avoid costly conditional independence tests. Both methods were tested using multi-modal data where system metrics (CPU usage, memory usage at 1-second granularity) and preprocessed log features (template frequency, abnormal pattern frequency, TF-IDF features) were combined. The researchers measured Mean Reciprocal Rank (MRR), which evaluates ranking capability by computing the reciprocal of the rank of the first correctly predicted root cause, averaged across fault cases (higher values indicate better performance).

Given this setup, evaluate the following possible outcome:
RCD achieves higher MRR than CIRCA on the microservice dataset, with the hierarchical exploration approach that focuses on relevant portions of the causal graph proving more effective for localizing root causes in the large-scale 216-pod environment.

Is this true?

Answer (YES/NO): NO